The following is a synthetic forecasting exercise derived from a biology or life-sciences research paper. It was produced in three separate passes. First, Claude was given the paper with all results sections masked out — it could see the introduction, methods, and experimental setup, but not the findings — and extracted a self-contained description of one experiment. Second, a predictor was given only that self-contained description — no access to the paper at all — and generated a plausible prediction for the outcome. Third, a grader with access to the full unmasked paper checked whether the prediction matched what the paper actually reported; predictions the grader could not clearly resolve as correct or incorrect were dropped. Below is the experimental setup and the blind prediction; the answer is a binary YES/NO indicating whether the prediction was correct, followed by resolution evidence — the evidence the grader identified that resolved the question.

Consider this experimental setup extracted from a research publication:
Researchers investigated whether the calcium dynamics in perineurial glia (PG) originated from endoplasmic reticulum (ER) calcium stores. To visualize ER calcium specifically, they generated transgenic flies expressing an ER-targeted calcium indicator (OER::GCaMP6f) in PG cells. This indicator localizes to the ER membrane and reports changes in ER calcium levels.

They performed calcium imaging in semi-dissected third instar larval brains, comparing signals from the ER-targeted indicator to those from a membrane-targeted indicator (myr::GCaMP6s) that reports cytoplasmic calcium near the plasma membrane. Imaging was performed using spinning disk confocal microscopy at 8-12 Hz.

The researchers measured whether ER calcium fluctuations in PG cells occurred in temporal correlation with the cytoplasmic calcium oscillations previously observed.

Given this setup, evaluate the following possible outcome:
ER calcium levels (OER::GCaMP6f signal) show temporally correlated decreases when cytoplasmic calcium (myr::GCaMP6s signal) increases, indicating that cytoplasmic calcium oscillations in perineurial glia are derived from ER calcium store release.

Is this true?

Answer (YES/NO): NO